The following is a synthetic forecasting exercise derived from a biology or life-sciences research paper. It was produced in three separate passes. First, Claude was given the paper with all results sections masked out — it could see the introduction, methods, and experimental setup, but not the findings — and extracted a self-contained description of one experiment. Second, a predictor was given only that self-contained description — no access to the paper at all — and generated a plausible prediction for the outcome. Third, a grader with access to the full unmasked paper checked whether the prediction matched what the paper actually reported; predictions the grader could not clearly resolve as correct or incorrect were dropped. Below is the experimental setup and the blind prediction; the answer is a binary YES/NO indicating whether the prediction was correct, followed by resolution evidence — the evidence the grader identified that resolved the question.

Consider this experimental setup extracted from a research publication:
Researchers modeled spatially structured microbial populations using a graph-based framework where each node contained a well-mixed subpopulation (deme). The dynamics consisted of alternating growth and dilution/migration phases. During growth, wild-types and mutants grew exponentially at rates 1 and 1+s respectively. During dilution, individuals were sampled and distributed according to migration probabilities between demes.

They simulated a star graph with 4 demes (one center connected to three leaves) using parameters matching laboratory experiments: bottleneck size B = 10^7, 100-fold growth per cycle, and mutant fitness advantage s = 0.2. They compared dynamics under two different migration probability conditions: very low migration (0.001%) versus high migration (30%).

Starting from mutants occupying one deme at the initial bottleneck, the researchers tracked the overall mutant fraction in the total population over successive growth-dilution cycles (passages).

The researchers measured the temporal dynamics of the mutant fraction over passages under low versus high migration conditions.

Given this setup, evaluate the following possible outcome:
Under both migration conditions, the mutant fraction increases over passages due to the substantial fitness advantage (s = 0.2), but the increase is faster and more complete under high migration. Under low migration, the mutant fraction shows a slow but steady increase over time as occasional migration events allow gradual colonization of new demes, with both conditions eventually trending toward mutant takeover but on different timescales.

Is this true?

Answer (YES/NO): NO